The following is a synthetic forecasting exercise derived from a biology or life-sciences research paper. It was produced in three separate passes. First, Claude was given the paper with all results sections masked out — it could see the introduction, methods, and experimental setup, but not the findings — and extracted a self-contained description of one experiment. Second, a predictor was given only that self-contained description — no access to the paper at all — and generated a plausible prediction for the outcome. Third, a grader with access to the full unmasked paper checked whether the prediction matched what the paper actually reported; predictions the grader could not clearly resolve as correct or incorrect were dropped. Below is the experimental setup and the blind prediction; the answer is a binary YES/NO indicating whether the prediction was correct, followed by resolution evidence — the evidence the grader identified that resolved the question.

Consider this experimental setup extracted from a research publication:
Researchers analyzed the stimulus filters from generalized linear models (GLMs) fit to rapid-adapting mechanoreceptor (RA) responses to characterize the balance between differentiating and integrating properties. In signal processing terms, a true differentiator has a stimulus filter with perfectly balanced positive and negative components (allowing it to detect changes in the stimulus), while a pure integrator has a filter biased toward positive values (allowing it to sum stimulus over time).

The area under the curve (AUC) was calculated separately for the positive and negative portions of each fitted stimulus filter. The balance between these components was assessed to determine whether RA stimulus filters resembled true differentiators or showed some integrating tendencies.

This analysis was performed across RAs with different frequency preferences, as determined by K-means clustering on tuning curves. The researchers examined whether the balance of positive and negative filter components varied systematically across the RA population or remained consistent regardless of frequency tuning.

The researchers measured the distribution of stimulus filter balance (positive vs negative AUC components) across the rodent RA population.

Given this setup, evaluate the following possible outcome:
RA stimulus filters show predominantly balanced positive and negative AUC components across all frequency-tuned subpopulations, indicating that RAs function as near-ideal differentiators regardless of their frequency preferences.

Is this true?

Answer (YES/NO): NO